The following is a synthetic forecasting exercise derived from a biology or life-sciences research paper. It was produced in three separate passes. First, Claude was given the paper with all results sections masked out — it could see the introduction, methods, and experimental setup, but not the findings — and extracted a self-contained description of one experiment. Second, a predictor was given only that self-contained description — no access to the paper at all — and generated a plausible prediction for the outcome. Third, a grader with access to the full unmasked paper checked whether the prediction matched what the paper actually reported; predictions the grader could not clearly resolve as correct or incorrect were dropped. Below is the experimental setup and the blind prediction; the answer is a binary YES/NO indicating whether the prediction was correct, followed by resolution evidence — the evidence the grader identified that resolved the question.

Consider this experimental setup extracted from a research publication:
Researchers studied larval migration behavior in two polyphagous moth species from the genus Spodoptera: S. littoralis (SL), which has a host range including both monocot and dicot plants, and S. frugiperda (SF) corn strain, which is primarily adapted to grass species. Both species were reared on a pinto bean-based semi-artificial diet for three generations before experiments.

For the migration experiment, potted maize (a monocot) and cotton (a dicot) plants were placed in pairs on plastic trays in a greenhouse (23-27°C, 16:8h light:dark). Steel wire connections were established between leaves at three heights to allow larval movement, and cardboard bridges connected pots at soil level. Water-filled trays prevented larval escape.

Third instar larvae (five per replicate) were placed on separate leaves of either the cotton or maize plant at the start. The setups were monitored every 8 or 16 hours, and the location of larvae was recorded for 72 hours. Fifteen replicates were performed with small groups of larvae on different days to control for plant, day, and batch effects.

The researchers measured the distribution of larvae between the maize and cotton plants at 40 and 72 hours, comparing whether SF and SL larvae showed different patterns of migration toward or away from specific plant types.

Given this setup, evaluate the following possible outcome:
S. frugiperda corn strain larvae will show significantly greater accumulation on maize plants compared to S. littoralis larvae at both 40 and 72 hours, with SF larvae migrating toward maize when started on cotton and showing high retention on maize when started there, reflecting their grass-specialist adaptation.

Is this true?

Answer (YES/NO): YES